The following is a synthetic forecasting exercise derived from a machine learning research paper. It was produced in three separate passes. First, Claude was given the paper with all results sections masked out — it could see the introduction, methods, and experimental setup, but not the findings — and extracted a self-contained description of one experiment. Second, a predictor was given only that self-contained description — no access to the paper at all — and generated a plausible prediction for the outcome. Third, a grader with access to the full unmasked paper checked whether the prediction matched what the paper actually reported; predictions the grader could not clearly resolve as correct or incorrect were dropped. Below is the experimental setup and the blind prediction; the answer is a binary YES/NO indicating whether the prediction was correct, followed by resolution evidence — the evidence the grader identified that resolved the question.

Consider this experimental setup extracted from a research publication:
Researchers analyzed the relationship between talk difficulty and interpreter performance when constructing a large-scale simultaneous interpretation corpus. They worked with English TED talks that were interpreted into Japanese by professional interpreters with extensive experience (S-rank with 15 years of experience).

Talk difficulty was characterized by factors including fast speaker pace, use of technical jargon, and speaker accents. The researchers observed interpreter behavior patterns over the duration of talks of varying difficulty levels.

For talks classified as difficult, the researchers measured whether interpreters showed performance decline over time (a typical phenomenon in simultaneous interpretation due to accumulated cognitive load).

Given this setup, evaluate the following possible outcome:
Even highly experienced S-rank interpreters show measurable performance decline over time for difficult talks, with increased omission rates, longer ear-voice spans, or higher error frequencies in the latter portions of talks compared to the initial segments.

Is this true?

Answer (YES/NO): YES